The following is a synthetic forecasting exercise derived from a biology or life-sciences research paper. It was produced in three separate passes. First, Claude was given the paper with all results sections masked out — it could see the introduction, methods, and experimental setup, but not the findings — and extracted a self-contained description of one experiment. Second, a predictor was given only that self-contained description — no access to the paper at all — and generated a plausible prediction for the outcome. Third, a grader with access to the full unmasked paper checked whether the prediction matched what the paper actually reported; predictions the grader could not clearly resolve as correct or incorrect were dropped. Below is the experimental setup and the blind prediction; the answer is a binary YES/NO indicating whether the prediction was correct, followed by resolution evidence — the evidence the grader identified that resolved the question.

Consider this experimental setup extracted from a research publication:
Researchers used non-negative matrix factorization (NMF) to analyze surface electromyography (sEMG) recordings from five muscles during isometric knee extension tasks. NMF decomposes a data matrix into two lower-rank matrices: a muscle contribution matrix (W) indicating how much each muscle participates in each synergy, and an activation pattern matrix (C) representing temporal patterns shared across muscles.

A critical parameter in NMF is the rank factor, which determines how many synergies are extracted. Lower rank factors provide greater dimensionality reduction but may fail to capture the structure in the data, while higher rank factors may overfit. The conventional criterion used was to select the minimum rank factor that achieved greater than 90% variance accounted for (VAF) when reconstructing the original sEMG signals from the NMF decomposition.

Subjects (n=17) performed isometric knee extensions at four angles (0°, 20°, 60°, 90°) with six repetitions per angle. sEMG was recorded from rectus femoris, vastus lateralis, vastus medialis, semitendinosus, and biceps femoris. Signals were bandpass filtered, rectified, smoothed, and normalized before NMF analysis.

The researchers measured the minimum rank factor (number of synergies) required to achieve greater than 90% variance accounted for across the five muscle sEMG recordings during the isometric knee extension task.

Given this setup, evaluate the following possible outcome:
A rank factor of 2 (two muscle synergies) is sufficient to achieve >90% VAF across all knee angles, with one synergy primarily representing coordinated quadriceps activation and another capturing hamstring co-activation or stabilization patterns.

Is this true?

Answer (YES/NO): NO